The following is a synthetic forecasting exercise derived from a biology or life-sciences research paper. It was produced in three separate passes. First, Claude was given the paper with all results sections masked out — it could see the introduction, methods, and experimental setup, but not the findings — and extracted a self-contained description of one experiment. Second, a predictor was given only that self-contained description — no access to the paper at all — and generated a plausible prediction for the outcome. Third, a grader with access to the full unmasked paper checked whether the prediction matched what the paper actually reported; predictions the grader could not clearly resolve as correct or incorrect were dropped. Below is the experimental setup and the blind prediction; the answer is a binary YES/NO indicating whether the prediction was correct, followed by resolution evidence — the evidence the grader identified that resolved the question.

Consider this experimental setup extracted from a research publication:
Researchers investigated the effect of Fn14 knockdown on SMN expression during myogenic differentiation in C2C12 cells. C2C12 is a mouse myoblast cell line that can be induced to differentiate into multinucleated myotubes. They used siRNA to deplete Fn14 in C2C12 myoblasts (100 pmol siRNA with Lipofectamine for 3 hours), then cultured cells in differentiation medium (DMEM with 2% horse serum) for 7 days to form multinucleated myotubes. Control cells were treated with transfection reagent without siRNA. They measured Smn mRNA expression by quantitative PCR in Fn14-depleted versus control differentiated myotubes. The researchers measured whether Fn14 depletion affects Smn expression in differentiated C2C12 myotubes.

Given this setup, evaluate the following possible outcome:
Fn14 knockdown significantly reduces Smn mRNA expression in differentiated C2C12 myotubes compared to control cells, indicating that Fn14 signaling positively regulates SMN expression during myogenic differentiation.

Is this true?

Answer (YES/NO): NO